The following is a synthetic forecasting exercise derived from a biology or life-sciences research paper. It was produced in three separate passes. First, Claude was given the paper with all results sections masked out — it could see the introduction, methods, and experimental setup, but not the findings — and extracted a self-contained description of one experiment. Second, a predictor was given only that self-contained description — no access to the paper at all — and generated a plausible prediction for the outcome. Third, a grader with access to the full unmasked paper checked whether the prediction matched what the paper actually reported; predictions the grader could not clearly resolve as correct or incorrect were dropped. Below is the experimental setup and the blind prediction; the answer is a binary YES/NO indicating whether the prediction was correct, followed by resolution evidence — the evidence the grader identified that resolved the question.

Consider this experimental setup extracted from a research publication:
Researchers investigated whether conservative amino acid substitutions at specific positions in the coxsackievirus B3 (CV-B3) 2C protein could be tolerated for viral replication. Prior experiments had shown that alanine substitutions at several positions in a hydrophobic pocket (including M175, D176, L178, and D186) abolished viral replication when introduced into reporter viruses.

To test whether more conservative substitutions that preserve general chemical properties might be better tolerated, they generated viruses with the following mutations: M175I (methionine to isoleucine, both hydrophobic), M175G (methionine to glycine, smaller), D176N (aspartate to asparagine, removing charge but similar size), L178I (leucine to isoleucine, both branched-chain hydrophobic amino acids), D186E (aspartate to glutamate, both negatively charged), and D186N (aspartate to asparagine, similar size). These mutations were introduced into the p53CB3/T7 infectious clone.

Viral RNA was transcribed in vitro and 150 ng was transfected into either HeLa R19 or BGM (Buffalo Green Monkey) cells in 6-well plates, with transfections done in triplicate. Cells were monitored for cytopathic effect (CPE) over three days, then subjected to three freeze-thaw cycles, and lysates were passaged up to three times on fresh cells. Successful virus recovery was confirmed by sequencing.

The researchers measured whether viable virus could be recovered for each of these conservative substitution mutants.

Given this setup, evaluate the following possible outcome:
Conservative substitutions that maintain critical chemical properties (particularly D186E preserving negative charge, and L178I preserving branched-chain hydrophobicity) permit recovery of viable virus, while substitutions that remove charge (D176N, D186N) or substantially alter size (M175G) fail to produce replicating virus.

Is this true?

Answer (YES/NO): NO